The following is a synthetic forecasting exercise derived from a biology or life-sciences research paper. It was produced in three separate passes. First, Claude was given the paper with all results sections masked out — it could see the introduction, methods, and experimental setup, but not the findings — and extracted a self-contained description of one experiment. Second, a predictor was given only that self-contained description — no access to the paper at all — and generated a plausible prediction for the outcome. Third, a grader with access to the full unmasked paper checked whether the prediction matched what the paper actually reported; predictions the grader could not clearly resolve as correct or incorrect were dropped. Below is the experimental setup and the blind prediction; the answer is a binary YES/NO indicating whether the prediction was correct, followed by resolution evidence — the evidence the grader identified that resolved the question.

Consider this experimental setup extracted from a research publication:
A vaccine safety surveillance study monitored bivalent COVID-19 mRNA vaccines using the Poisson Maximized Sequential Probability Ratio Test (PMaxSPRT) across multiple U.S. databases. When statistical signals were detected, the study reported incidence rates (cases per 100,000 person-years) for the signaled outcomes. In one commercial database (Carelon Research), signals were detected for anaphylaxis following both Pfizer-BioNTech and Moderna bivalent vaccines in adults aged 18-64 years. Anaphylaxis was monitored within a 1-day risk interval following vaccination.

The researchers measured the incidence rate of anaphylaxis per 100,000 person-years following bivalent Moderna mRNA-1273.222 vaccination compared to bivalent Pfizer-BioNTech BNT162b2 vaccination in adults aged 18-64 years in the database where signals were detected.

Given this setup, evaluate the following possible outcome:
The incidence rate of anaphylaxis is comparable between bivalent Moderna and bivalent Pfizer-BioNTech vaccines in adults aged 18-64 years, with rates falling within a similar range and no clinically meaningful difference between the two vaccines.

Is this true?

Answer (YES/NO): NO